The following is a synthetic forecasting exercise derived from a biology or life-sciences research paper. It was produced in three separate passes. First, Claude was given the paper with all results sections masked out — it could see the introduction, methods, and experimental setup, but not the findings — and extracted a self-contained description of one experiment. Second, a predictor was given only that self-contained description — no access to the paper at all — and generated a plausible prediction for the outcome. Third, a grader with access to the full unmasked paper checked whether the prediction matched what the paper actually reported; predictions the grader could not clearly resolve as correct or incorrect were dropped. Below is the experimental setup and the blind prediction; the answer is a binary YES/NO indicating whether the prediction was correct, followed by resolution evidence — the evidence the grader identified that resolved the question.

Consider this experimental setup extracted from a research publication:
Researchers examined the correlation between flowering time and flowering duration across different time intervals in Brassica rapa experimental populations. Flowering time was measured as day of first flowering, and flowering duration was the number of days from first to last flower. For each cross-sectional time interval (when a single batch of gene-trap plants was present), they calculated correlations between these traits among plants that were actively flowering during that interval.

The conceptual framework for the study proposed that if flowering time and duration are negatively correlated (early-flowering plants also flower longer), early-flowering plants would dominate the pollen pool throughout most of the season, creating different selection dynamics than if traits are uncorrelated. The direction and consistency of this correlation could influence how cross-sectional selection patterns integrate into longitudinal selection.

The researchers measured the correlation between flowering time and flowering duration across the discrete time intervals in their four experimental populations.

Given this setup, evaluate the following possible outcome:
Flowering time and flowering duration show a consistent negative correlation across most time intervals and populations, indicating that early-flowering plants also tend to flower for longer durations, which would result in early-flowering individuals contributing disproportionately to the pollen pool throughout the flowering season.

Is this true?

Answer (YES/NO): NO